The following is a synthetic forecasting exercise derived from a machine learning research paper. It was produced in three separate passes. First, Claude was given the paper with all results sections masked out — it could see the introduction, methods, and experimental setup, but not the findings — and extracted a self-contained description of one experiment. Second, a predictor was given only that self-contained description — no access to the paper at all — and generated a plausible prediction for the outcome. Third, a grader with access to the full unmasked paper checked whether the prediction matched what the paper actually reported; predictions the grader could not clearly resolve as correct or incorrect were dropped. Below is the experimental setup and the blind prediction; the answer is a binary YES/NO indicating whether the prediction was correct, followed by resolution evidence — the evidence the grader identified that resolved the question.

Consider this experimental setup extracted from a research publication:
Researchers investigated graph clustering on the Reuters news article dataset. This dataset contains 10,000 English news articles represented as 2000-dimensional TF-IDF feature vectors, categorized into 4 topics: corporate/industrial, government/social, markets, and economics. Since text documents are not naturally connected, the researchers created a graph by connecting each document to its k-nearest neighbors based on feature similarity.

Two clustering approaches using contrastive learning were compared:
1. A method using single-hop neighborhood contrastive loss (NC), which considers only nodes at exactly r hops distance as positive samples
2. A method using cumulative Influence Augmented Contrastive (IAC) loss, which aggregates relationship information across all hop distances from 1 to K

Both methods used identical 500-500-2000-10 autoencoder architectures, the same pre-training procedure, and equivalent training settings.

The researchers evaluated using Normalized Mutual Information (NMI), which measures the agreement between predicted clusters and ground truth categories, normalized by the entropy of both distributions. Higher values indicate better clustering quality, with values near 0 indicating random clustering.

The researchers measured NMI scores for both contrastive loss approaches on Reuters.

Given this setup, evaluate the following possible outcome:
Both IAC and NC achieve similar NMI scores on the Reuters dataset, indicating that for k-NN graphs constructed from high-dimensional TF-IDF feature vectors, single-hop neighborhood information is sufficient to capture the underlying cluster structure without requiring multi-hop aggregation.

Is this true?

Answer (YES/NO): YES